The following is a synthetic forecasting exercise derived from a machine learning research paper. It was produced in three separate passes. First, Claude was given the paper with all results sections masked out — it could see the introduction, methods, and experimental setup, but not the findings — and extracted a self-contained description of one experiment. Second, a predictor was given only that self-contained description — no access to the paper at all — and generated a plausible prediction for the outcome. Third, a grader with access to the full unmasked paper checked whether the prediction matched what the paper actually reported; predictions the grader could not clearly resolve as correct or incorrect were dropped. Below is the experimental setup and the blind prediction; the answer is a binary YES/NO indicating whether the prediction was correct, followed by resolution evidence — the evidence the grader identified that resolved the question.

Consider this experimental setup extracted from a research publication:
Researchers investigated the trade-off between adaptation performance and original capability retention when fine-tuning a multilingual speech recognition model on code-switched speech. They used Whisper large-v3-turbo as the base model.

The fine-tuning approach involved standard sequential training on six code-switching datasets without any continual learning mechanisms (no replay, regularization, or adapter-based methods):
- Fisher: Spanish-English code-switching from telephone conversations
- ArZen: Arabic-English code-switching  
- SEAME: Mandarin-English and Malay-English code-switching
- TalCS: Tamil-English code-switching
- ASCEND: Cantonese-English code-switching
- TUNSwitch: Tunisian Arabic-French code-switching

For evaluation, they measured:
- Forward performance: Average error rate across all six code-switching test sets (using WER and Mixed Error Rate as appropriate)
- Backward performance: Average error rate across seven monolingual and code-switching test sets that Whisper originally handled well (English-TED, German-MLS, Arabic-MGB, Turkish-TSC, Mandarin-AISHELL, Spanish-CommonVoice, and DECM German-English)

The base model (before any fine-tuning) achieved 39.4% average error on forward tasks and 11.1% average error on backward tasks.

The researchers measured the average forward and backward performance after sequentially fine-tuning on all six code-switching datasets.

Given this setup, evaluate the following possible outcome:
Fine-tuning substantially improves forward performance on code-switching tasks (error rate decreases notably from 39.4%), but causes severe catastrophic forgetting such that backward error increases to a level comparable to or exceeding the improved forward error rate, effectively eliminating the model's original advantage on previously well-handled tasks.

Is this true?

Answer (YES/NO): YES